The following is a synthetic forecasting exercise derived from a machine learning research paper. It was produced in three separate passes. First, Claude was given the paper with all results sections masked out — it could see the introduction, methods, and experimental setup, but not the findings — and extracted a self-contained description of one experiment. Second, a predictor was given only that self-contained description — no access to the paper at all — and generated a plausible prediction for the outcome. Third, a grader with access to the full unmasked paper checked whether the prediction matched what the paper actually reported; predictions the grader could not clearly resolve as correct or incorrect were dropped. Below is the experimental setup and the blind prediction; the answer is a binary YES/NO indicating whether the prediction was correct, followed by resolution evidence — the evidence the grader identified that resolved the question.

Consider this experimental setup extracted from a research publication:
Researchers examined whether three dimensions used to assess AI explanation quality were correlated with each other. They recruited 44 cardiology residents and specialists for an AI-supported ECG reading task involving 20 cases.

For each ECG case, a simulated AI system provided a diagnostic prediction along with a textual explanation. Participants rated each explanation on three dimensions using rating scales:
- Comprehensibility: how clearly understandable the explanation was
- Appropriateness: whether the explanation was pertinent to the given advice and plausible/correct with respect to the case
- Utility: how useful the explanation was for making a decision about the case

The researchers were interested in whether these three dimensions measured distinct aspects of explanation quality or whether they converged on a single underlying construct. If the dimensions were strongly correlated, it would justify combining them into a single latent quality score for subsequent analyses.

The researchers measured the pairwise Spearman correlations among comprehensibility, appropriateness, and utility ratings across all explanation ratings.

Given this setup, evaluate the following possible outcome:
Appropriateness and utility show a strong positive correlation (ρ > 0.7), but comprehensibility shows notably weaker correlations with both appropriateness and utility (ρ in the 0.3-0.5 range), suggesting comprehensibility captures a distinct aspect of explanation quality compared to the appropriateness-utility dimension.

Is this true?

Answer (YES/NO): NO